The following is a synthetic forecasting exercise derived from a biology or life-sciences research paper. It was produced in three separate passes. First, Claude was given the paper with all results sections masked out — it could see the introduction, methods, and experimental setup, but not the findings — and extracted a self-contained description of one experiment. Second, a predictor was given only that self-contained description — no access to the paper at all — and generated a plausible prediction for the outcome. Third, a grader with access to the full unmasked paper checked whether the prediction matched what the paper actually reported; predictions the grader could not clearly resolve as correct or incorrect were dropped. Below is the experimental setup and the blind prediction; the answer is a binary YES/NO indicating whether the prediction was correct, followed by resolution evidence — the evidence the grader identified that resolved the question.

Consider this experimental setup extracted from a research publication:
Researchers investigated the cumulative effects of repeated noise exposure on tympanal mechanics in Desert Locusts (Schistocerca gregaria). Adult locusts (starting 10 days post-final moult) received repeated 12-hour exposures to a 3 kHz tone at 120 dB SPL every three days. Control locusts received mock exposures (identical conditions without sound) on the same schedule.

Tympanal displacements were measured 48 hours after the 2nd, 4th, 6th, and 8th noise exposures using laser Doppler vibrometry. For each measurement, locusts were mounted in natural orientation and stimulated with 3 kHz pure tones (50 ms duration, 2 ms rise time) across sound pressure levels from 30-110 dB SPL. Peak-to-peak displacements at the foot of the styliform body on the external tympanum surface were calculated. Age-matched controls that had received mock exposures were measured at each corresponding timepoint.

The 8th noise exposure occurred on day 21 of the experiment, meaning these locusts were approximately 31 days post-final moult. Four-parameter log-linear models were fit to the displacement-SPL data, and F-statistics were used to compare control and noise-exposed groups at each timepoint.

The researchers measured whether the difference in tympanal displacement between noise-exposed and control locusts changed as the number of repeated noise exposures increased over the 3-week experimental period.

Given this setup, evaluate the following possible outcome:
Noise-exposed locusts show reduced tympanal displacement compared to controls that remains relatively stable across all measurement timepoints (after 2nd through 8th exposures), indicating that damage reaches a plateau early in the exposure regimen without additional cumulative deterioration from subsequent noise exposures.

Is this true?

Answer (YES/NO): NO